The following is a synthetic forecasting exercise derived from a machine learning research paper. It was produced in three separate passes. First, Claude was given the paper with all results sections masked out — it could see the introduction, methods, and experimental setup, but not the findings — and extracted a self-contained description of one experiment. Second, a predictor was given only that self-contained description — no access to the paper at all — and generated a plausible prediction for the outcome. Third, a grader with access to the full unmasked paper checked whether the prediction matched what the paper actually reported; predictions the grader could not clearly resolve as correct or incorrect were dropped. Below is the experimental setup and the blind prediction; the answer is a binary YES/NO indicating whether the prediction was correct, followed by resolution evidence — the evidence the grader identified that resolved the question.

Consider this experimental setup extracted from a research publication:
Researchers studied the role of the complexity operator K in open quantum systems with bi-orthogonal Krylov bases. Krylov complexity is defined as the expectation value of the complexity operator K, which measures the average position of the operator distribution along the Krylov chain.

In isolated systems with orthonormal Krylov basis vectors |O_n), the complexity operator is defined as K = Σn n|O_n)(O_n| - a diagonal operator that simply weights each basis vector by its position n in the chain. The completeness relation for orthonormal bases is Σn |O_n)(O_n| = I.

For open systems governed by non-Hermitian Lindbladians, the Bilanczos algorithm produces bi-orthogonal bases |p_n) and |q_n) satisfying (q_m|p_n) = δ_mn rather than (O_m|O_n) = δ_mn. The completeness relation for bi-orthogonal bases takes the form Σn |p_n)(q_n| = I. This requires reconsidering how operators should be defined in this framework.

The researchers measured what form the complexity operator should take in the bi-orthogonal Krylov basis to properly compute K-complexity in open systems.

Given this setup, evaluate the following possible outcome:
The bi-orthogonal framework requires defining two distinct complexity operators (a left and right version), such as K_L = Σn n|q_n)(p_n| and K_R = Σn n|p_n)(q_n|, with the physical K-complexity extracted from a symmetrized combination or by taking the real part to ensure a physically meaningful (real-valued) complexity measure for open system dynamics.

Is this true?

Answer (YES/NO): NO